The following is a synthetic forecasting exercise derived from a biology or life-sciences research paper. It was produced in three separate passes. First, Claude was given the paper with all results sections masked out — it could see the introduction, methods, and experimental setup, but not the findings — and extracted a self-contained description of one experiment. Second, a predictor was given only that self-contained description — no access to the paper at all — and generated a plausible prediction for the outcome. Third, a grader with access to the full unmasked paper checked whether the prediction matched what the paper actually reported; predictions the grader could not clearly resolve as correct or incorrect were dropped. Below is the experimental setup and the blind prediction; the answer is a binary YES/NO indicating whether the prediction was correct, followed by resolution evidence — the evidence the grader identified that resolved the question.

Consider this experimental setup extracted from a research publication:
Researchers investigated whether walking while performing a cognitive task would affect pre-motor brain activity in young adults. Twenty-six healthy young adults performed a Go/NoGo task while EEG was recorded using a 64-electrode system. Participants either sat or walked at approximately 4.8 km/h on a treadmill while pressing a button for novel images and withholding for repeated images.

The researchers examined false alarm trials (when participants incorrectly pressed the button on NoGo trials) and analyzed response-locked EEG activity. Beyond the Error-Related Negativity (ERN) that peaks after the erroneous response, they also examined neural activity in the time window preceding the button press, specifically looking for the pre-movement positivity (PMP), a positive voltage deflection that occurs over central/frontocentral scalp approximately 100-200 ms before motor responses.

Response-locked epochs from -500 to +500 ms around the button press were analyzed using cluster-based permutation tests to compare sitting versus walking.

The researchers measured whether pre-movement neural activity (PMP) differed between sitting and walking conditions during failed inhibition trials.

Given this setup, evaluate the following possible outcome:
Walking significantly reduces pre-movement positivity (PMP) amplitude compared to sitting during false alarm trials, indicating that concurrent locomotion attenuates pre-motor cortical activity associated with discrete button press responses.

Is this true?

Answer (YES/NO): YES